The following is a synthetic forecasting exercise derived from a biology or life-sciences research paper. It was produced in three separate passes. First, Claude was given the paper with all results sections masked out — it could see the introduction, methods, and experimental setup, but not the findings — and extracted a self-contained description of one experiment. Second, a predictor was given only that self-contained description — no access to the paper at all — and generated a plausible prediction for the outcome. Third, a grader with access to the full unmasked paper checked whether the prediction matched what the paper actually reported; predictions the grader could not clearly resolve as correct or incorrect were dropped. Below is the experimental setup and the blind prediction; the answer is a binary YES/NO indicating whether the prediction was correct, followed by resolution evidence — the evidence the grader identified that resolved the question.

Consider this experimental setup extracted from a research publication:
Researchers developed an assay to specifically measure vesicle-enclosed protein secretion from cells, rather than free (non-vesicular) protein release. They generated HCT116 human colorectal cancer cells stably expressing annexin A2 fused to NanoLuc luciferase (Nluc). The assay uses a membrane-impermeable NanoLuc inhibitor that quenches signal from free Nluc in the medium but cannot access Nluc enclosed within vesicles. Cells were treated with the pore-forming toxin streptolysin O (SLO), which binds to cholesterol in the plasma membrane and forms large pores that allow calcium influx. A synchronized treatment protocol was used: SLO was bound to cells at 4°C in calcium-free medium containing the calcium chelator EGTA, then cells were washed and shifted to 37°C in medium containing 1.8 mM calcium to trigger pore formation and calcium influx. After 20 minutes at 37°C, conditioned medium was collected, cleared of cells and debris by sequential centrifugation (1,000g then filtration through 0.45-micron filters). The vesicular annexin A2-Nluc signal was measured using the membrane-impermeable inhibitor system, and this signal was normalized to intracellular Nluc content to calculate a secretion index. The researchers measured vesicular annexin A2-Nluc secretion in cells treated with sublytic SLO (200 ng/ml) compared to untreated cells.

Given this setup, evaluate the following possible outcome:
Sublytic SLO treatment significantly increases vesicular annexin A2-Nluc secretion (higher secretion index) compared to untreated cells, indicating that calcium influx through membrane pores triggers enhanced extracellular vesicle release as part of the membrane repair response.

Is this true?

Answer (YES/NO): YES